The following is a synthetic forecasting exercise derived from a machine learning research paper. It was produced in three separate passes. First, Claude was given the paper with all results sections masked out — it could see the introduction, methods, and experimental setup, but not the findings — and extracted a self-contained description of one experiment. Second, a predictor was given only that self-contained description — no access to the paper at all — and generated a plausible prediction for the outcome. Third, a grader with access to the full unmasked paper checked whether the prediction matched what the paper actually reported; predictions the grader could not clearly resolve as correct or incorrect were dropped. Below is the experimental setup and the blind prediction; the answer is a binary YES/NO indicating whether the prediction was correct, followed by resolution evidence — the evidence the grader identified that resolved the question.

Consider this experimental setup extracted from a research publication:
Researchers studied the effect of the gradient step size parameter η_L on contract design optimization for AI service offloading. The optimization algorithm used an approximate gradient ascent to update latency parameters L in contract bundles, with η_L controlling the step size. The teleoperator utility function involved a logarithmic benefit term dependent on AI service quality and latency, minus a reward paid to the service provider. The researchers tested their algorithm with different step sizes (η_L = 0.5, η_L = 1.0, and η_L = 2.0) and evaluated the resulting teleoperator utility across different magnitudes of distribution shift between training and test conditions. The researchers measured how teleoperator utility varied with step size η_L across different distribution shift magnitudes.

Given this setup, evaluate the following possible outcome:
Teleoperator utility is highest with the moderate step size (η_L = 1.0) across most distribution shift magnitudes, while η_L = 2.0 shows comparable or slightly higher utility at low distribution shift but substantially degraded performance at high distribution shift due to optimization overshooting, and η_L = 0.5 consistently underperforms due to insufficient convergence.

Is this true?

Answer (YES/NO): NO